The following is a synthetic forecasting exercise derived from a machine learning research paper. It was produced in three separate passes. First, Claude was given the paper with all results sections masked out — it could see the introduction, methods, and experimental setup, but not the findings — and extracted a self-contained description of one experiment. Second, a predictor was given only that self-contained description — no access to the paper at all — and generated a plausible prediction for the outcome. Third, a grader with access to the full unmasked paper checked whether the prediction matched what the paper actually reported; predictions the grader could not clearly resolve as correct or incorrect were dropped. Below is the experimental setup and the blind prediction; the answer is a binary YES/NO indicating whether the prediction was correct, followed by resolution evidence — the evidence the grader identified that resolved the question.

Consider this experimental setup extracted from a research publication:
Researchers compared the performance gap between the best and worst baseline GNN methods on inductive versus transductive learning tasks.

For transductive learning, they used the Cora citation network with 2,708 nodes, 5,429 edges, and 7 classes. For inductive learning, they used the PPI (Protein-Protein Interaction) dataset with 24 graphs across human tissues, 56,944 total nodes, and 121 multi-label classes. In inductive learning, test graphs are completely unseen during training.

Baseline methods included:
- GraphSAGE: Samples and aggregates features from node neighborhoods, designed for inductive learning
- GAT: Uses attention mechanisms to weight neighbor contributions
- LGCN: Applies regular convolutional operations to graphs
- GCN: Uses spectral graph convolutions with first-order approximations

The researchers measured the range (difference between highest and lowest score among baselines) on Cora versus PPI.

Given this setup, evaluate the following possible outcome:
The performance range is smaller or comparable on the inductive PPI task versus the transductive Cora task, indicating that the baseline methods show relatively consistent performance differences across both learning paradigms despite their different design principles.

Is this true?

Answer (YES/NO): NO